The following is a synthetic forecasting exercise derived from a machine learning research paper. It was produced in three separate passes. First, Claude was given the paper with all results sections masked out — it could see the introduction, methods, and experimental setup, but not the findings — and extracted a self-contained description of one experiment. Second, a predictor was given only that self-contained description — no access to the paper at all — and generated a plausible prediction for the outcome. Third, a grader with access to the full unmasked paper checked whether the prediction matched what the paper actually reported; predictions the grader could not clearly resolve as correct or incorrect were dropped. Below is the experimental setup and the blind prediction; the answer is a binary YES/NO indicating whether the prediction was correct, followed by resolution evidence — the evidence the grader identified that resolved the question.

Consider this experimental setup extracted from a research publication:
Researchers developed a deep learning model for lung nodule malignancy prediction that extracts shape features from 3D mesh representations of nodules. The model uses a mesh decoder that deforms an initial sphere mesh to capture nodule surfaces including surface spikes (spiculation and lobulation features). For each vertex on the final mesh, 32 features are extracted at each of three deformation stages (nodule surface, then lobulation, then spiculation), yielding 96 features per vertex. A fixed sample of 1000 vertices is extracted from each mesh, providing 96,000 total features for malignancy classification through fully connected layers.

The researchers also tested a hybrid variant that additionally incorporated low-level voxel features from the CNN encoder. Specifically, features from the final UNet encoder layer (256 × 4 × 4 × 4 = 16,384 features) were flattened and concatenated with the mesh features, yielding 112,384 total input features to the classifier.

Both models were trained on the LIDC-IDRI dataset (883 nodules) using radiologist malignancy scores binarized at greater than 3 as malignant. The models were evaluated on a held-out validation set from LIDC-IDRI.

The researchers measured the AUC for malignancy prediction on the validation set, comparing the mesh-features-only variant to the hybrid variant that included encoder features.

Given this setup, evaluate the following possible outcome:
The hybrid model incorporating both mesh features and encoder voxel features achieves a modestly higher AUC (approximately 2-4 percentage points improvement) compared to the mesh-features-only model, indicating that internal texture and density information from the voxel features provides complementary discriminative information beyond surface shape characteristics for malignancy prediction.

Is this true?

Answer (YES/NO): NO